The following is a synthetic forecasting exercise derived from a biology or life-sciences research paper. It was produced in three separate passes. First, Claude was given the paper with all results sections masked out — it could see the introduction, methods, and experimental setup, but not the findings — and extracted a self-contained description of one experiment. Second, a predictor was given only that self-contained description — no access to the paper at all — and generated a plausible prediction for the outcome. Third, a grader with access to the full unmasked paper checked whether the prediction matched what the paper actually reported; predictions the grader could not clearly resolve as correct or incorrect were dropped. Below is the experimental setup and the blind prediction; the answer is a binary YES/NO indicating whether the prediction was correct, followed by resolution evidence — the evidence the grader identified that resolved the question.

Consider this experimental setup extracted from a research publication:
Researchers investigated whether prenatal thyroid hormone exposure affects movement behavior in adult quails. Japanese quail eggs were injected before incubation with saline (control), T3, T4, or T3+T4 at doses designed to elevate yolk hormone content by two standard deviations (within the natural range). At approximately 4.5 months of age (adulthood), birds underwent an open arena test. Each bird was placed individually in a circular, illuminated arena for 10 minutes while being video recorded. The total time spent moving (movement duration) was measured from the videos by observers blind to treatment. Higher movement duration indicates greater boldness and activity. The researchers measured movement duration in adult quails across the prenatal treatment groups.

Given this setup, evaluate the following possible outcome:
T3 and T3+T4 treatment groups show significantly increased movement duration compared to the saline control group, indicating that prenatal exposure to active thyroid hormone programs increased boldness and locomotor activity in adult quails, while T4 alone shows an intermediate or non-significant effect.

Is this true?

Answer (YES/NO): NO